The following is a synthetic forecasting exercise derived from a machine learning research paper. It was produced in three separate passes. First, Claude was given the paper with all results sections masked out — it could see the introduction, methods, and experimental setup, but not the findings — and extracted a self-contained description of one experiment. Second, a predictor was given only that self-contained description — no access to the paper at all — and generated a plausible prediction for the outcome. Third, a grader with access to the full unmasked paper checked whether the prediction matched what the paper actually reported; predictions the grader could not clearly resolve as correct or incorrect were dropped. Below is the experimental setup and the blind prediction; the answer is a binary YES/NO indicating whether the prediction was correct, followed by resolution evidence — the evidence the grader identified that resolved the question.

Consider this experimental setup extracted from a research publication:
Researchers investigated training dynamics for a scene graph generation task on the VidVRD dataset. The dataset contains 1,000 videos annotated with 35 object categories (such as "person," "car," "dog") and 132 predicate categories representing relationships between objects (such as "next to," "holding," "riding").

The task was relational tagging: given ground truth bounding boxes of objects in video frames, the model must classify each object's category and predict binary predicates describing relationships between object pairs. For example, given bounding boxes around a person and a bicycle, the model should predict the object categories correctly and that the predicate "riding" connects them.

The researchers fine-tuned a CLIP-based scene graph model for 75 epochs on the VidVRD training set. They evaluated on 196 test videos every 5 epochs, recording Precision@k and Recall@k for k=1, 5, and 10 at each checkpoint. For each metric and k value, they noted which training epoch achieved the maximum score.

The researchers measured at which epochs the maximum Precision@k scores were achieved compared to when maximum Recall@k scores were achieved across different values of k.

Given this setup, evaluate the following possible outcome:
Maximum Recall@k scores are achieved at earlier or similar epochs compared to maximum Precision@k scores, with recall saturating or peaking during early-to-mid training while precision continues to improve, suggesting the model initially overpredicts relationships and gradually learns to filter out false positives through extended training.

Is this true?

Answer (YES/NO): NO